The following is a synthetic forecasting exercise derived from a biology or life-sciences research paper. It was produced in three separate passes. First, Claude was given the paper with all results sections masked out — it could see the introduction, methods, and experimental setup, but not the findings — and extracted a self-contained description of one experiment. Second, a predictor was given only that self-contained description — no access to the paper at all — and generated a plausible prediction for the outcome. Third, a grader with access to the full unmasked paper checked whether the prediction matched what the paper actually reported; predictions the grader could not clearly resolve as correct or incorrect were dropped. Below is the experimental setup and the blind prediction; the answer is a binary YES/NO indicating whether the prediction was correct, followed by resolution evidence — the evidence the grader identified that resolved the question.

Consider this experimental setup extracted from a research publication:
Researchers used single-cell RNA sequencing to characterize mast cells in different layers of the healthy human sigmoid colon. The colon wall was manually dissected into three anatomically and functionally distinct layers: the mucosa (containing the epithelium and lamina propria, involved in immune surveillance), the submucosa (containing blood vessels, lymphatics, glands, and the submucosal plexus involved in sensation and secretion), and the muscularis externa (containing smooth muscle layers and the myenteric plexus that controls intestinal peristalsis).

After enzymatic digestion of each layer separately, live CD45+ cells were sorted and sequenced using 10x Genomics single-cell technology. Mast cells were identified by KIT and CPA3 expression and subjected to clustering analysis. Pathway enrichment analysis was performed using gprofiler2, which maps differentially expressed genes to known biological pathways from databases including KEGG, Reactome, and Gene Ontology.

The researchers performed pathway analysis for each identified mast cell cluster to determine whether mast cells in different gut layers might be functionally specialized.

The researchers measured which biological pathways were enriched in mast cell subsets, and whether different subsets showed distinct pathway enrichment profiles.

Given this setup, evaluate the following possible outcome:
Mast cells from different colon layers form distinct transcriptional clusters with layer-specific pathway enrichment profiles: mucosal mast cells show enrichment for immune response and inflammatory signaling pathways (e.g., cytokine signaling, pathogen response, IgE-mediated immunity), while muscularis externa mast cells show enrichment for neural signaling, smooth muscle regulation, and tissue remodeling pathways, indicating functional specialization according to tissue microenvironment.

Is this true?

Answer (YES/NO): NO